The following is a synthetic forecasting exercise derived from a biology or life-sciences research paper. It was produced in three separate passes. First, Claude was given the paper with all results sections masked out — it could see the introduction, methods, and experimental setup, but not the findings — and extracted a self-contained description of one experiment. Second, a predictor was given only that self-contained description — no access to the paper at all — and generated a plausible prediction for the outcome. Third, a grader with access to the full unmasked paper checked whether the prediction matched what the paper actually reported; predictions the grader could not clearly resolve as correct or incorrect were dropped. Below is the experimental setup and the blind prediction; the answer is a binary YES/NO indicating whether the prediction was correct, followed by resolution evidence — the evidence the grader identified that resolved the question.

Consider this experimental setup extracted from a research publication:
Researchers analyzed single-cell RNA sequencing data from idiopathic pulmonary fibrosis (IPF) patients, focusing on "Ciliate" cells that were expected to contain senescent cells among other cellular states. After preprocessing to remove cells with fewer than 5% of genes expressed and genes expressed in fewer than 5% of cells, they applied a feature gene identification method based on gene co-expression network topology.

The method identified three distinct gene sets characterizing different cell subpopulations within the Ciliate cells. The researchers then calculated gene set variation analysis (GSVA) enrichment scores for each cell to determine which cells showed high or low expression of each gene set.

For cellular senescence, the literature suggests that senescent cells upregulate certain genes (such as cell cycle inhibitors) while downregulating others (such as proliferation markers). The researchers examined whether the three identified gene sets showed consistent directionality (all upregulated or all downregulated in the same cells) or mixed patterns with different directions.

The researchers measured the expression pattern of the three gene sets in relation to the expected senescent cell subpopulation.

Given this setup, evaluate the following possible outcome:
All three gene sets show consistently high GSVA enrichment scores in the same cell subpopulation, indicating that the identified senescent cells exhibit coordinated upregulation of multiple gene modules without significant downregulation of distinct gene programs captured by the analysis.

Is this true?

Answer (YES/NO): NO